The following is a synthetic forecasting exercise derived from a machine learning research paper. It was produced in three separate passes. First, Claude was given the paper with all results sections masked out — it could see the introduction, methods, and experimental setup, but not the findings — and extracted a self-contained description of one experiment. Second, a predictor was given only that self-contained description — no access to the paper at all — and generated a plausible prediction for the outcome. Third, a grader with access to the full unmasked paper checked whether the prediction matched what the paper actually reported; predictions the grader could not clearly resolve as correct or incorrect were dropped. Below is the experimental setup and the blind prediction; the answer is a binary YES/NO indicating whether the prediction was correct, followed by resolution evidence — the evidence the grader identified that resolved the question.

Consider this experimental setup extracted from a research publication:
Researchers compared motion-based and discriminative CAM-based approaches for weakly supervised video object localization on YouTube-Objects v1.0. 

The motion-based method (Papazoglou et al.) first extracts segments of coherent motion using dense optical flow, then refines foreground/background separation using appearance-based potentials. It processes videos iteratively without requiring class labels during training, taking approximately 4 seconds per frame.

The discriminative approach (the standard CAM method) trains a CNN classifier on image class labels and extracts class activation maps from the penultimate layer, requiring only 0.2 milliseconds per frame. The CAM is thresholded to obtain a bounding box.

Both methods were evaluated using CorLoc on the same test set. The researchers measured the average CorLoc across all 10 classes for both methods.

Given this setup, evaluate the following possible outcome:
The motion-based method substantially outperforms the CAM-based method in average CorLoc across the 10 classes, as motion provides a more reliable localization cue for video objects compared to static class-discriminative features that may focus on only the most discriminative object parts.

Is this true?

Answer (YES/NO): NO